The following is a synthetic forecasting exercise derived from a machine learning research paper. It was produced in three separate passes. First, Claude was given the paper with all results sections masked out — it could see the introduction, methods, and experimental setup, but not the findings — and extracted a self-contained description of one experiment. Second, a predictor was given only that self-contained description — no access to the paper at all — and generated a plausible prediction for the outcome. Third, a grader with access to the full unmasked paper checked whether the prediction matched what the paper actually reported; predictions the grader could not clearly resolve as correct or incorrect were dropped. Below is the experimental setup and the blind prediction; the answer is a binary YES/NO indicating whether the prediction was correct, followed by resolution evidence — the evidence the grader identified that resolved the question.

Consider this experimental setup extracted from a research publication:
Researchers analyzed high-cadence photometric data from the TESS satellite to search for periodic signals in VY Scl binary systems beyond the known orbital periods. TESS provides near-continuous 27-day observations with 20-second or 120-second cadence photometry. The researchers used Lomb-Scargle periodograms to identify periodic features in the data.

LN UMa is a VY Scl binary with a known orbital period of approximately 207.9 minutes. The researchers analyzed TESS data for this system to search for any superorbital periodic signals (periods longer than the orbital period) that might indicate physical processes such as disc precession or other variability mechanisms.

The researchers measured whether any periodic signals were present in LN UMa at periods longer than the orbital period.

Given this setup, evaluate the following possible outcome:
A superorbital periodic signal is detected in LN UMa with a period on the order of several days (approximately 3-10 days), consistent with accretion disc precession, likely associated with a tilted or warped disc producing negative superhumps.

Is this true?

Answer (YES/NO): NO